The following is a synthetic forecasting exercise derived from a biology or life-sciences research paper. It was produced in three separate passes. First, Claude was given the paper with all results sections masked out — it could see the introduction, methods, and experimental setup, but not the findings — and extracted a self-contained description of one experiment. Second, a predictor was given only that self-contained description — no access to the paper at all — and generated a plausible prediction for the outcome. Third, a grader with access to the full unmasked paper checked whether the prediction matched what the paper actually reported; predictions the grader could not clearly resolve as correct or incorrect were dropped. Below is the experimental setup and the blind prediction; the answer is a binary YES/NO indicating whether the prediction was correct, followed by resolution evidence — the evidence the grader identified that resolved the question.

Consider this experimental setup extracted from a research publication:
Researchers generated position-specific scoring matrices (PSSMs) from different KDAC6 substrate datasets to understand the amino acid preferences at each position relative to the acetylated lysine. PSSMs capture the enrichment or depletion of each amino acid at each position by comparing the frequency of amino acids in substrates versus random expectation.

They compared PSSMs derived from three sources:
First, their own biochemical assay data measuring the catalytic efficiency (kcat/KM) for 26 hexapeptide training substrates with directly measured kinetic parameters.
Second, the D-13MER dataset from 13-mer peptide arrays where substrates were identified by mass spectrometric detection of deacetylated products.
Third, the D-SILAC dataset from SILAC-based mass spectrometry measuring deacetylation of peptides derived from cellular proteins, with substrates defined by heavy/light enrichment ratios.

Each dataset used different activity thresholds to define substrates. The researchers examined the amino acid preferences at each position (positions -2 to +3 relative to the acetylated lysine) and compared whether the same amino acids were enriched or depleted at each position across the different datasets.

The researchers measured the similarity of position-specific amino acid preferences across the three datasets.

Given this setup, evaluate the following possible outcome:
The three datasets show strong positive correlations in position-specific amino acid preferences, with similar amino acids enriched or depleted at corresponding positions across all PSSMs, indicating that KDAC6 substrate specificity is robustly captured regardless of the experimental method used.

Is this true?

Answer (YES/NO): NO